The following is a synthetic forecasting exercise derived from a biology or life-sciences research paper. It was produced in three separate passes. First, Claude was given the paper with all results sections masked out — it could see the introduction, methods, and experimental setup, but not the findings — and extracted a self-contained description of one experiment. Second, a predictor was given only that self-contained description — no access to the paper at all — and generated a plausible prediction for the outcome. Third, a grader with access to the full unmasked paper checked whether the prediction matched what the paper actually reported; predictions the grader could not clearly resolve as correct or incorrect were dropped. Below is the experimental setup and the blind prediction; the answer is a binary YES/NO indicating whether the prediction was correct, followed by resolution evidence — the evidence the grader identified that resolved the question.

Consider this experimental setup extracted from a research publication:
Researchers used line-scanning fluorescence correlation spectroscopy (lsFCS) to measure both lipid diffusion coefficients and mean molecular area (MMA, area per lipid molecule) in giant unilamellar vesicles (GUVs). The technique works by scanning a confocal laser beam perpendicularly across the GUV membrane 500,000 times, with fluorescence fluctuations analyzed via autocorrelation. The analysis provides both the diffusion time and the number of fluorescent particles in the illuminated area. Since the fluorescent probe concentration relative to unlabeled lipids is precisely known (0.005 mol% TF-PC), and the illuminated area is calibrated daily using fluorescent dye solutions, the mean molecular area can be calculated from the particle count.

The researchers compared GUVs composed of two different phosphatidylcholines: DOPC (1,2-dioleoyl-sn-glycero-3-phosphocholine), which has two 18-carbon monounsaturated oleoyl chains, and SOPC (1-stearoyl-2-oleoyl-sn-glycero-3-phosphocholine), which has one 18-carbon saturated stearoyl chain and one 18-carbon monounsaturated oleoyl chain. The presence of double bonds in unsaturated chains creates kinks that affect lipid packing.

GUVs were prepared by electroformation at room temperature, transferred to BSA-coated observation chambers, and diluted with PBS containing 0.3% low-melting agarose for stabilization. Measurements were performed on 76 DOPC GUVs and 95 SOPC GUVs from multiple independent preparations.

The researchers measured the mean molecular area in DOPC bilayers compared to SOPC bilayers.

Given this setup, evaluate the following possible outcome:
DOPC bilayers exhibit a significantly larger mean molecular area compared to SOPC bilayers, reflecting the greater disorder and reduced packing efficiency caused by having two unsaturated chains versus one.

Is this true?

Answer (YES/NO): NO